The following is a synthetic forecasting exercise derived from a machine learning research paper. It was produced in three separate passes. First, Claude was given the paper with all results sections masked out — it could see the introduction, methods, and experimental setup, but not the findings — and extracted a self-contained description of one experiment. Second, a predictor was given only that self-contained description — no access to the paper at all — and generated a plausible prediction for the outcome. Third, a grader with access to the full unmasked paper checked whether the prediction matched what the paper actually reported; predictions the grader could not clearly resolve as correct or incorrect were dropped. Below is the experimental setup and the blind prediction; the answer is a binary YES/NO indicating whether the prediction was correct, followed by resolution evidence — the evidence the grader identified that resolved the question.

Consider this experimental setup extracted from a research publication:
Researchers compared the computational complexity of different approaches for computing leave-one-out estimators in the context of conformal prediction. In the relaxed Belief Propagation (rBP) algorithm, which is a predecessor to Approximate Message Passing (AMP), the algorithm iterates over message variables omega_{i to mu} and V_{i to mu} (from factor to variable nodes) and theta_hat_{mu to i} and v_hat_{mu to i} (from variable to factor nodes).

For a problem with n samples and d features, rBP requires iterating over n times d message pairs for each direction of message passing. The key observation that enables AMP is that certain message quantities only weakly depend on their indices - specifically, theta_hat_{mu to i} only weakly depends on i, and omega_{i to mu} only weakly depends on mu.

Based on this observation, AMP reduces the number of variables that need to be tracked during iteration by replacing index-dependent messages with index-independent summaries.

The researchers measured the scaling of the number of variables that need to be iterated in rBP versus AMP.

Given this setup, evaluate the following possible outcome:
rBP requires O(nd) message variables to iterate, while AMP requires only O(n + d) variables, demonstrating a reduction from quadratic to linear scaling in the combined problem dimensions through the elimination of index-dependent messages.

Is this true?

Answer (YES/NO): YES